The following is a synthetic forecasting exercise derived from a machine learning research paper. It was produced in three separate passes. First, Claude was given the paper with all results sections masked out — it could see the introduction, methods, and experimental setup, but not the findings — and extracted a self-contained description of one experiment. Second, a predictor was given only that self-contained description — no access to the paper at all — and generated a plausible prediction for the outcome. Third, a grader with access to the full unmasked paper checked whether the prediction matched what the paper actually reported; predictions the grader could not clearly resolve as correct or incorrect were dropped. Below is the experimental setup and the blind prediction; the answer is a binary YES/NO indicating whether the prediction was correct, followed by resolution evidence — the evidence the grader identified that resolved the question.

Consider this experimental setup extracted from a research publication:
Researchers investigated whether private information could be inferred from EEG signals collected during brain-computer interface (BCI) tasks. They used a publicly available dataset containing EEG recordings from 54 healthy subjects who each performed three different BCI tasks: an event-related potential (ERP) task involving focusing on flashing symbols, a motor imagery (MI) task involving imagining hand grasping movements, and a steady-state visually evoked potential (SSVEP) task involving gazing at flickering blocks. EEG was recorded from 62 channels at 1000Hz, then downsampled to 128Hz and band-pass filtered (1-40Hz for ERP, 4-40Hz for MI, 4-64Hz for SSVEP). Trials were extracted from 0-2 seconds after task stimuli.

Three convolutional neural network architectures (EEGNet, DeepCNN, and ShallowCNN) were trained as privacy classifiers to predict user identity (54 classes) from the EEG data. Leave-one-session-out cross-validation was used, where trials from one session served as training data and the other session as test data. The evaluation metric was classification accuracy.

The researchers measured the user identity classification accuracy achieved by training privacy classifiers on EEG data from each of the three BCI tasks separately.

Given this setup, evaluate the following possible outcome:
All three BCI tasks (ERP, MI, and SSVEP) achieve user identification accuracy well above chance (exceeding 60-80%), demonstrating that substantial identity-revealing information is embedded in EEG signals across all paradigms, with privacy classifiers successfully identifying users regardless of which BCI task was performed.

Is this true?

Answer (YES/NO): NO